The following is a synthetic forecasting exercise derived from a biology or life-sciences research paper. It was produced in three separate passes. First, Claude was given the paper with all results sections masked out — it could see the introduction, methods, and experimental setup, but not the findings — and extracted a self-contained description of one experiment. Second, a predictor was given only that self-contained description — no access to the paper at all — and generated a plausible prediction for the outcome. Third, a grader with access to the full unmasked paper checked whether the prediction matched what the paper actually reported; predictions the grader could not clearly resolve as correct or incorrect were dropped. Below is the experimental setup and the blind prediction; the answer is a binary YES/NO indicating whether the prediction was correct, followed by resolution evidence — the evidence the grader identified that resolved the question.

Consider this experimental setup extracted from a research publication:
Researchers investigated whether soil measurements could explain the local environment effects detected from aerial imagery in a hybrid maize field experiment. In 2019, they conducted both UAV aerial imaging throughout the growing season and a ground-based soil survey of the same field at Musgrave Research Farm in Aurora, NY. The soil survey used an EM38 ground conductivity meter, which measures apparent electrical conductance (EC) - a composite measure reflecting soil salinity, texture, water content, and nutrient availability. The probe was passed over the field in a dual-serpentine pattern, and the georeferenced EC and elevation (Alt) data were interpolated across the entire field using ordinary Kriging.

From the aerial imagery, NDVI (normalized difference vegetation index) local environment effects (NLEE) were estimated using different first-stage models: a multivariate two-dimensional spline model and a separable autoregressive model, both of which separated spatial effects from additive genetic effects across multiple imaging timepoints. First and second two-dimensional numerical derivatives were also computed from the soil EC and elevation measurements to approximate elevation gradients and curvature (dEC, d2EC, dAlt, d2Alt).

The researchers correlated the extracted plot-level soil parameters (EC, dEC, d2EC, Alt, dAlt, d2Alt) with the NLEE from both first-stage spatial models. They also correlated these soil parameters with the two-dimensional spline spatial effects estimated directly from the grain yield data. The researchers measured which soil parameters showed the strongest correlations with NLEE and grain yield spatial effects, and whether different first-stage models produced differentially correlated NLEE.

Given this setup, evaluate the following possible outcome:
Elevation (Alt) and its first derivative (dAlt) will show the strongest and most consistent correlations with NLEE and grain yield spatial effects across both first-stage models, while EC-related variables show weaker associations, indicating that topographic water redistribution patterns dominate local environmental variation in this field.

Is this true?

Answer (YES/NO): NO